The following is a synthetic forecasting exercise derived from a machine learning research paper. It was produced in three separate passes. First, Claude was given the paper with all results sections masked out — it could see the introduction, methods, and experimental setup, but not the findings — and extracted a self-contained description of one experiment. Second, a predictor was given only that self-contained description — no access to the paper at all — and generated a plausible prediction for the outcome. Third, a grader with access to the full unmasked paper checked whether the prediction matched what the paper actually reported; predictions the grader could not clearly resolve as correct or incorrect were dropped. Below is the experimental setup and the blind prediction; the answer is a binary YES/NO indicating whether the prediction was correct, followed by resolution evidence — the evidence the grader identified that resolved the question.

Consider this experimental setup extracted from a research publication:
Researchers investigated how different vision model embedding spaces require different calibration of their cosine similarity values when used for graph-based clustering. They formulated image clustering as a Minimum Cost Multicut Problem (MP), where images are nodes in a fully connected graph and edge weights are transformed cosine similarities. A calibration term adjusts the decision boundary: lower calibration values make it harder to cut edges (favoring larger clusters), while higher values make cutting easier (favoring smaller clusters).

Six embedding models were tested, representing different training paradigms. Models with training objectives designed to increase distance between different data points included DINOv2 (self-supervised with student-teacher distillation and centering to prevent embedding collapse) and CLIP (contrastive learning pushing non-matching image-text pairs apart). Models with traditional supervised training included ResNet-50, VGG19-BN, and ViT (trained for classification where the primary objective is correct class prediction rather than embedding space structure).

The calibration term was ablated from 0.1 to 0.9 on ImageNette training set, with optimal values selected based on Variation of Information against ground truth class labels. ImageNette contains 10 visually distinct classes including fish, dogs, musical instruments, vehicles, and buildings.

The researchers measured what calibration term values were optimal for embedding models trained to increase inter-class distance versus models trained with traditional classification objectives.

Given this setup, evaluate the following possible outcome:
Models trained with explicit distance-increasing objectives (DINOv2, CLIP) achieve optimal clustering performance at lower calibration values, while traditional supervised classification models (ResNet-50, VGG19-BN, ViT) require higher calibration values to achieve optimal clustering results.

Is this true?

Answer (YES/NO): YES